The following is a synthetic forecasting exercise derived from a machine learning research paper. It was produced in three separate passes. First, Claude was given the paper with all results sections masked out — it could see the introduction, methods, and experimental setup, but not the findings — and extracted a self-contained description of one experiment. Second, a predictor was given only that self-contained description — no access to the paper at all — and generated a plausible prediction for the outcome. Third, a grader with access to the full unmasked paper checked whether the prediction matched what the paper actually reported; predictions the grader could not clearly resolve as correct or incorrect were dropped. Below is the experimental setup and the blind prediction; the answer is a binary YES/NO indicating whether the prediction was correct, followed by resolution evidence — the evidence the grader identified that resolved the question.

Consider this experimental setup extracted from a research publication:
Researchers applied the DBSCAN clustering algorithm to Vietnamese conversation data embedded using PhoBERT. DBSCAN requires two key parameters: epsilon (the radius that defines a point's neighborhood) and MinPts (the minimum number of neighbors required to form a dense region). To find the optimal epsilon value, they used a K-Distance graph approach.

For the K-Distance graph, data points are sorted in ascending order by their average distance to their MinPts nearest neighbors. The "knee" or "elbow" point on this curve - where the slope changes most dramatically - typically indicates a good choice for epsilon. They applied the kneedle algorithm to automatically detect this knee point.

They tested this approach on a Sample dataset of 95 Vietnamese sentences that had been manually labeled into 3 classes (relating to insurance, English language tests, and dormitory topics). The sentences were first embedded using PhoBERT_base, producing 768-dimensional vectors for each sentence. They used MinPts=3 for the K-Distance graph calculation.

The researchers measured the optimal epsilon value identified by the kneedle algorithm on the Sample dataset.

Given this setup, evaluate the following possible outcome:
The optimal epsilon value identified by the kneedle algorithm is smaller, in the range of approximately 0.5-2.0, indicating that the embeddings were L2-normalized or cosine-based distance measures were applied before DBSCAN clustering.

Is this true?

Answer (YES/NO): YES